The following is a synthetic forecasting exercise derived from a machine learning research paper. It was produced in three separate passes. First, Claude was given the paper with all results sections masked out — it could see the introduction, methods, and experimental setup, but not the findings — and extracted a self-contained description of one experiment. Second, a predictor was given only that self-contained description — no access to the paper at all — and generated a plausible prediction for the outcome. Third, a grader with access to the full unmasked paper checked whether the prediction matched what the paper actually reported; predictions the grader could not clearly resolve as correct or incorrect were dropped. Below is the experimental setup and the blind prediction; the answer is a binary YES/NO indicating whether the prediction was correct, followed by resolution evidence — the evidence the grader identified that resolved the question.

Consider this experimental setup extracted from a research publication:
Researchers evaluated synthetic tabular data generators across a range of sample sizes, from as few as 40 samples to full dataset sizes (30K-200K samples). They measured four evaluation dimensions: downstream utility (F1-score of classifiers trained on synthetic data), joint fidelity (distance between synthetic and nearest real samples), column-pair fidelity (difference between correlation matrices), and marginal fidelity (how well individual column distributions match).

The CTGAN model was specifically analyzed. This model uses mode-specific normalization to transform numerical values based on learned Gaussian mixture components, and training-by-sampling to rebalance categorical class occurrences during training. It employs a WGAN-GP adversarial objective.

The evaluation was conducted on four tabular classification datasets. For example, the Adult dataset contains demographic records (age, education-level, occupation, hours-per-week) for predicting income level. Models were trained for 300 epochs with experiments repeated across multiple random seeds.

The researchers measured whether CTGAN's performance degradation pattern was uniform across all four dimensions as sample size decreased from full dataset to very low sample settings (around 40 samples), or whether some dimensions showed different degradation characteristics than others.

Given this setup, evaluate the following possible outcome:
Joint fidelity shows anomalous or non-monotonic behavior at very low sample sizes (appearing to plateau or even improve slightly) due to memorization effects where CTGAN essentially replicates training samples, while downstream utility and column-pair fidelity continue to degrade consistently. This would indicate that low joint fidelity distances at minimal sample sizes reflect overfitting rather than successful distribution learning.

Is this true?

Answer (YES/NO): YES